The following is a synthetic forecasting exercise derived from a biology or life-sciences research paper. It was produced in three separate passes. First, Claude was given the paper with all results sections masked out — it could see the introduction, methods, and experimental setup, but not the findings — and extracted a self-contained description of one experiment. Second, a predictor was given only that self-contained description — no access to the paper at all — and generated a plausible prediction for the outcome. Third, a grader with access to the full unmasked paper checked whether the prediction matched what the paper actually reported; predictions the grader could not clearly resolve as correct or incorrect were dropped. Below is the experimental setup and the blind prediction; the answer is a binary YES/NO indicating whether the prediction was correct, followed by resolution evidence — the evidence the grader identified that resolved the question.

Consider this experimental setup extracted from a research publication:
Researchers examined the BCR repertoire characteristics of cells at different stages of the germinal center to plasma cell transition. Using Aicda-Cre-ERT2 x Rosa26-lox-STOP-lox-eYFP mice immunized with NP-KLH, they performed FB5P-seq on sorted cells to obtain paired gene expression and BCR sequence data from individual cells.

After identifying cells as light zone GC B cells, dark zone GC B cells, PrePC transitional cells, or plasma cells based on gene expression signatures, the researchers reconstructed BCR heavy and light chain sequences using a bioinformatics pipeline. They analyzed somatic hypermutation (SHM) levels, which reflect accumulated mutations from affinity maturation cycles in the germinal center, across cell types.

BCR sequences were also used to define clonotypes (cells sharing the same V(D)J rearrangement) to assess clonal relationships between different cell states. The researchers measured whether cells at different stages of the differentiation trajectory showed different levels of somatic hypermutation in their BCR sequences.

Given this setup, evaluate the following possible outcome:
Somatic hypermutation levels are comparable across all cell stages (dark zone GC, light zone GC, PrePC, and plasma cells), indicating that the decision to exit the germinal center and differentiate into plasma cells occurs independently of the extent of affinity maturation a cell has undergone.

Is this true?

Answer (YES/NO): YES